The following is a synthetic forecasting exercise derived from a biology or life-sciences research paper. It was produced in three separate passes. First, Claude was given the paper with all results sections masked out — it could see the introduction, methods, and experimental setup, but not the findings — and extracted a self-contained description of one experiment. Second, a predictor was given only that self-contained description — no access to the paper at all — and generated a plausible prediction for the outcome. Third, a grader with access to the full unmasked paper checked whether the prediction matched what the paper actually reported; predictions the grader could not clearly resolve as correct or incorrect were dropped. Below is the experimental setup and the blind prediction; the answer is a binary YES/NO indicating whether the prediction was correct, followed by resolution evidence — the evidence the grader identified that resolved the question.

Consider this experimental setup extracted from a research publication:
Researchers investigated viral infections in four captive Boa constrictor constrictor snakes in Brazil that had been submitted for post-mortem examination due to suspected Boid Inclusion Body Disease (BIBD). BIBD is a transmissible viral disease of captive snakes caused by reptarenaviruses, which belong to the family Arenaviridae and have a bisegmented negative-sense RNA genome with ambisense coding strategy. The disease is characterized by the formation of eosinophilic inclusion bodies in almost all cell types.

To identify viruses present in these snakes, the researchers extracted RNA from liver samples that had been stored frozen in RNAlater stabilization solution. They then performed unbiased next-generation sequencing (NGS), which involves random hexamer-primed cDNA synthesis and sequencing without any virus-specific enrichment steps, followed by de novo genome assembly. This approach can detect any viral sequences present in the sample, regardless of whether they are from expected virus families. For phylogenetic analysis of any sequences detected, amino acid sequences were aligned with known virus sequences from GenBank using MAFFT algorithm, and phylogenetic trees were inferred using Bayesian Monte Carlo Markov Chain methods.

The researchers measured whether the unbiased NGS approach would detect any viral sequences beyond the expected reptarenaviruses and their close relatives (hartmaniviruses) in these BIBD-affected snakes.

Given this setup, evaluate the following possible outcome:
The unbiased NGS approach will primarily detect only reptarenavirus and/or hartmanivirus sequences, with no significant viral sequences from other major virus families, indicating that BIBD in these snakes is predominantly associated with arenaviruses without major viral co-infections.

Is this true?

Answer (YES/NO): NO